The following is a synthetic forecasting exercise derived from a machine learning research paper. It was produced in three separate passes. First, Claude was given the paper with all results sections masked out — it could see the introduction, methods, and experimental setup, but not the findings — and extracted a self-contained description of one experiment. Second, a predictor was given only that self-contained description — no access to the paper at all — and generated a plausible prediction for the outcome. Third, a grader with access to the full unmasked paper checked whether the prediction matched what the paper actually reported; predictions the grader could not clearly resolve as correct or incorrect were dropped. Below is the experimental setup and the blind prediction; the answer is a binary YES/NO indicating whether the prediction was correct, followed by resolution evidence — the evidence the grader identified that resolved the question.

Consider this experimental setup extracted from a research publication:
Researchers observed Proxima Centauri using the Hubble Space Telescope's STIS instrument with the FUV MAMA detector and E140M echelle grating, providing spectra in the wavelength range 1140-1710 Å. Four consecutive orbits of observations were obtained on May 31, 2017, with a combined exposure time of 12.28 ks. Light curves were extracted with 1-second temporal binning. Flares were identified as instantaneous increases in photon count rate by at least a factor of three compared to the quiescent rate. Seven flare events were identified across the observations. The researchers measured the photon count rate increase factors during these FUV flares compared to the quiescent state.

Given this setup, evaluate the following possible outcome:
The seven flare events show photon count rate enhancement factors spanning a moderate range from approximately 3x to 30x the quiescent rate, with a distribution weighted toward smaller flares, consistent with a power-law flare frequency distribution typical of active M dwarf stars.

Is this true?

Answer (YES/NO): NO